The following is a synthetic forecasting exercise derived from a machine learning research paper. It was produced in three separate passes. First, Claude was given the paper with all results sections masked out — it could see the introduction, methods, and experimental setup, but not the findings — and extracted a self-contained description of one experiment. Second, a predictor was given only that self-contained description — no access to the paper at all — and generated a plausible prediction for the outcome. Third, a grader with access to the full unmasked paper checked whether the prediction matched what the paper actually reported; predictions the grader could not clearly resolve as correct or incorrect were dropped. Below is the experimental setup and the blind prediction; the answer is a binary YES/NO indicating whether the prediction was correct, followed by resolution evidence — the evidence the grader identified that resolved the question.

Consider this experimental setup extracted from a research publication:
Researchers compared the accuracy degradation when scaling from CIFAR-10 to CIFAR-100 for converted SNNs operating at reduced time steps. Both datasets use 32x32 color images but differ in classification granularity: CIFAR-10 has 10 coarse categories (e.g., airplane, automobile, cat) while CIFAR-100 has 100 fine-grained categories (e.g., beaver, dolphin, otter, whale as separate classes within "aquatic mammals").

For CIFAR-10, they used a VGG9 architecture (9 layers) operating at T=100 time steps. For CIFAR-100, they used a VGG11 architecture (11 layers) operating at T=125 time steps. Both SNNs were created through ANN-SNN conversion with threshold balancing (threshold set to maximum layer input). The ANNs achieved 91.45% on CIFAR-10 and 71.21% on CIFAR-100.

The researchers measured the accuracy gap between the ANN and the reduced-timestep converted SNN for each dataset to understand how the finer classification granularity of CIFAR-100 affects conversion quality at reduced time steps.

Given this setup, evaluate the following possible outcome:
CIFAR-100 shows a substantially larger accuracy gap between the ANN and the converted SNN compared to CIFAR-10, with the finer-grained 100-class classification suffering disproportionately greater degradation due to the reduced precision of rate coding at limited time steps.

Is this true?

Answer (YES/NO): YES